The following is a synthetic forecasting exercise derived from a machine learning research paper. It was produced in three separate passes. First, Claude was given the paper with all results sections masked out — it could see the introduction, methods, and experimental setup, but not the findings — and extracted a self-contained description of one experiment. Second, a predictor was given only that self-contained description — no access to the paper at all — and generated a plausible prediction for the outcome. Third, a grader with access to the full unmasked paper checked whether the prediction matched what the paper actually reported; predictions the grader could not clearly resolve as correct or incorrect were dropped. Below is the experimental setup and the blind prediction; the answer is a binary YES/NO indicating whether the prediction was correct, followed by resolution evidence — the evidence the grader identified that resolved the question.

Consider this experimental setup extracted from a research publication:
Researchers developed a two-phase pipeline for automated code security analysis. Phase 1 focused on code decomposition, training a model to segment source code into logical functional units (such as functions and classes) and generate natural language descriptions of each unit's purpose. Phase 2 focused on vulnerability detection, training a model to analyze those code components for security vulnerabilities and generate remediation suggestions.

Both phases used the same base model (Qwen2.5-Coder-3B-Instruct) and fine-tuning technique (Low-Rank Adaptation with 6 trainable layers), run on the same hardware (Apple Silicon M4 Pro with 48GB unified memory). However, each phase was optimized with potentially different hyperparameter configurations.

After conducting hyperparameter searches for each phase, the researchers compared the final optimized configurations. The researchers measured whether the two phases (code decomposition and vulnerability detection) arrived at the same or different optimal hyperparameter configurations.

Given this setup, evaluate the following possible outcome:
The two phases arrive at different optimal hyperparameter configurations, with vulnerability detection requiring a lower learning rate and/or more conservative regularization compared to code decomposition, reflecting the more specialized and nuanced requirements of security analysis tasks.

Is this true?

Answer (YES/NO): NO